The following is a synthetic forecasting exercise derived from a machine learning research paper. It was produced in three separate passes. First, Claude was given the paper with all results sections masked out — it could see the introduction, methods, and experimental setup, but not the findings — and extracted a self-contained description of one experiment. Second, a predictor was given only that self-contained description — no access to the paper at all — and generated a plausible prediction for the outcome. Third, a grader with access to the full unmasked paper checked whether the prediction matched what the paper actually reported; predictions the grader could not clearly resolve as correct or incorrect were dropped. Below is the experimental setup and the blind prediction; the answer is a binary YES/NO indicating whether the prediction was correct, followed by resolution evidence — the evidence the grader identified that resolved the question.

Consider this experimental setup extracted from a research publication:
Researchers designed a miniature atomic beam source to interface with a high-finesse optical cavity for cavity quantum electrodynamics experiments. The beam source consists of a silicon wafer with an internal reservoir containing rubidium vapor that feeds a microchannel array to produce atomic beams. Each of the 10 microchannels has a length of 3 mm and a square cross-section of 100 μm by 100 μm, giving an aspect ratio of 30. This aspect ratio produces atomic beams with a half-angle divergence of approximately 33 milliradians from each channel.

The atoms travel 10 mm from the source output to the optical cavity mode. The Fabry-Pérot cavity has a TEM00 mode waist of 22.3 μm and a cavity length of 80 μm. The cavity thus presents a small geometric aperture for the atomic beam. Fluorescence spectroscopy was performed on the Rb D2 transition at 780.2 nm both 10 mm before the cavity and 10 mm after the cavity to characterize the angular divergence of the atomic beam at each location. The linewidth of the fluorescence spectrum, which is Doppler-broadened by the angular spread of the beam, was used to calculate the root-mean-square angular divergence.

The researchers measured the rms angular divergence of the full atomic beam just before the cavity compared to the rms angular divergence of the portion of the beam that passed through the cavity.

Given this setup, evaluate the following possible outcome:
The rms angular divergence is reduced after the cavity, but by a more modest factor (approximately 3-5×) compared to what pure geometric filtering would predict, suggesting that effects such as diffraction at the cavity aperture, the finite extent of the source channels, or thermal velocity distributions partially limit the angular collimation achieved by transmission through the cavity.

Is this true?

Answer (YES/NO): NO